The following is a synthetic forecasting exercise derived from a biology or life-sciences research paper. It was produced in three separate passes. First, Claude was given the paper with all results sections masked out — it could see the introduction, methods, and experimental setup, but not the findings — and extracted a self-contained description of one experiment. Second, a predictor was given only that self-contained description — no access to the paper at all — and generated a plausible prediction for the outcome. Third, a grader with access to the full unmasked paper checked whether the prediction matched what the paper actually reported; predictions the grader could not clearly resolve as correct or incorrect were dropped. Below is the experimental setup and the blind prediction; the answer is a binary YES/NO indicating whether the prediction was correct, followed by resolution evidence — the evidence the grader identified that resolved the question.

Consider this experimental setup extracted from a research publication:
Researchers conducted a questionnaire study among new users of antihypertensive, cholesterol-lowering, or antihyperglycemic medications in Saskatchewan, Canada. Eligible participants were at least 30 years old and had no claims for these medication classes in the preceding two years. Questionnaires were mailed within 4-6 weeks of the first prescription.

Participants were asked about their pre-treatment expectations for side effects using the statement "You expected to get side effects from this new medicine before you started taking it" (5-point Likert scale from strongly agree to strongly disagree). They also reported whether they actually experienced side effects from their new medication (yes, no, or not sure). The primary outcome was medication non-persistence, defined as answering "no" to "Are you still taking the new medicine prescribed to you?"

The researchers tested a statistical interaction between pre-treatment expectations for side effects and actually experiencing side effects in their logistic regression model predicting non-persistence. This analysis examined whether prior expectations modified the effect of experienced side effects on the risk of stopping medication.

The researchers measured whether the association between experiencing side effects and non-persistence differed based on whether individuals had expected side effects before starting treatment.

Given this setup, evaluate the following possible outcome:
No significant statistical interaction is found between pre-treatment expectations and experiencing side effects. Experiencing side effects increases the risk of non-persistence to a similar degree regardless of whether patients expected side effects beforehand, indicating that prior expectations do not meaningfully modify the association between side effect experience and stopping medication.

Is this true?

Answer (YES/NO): NO